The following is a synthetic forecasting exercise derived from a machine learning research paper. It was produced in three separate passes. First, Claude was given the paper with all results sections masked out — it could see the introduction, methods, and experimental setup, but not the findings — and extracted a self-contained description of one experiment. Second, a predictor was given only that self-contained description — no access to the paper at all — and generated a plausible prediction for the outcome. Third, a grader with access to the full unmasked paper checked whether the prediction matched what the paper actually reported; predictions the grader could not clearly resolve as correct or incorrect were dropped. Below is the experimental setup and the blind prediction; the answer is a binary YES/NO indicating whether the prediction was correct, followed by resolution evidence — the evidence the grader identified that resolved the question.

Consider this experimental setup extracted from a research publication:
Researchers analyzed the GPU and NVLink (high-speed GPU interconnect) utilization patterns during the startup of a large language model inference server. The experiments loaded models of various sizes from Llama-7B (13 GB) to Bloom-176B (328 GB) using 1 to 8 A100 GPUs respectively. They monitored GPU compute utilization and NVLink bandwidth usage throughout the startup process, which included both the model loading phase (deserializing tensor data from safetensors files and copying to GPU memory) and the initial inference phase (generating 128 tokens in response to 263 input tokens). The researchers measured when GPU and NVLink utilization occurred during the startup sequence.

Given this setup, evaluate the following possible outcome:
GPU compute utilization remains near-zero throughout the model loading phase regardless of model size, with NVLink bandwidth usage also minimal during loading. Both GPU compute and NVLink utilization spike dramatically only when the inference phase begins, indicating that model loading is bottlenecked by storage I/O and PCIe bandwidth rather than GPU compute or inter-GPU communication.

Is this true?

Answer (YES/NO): YES